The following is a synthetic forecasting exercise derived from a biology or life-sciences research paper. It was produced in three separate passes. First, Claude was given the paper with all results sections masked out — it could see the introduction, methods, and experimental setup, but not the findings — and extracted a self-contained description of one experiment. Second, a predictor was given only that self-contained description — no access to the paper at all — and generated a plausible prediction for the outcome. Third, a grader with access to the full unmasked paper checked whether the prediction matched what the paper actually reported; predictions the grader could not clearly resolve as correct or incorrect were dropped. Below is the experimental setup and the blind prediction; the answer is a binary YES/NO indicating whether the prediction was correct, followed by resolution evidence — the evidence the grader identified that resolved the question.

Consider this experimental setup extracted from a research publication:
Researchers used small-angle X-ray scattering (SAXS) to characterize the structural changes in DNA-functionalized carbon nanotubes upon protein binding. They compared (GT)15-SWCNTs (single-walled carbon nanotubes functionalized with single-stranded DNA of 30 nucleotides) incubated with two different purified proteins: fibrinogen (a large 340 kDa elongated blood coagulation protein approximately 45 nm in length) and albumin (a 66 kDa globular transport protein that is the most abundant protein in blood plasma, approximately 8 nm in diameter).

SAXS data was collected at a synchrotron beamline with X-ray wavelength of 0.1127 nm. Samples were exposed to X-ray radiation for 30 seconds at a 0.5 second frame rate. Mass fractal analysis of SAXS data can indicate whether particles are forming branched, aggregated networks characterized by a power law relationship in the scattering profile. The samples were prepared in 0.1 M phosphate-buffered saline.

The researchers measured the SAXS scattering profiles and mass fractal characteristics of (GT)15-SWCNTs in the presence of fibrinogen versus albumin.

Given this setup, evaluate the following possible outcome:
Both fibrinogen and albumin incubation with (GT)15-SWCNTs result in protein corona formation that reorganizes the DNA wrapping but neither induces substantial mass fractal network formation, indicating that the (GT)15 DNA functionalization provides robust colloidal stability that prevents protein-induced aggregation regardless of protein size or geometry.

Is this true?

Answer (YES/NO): NO